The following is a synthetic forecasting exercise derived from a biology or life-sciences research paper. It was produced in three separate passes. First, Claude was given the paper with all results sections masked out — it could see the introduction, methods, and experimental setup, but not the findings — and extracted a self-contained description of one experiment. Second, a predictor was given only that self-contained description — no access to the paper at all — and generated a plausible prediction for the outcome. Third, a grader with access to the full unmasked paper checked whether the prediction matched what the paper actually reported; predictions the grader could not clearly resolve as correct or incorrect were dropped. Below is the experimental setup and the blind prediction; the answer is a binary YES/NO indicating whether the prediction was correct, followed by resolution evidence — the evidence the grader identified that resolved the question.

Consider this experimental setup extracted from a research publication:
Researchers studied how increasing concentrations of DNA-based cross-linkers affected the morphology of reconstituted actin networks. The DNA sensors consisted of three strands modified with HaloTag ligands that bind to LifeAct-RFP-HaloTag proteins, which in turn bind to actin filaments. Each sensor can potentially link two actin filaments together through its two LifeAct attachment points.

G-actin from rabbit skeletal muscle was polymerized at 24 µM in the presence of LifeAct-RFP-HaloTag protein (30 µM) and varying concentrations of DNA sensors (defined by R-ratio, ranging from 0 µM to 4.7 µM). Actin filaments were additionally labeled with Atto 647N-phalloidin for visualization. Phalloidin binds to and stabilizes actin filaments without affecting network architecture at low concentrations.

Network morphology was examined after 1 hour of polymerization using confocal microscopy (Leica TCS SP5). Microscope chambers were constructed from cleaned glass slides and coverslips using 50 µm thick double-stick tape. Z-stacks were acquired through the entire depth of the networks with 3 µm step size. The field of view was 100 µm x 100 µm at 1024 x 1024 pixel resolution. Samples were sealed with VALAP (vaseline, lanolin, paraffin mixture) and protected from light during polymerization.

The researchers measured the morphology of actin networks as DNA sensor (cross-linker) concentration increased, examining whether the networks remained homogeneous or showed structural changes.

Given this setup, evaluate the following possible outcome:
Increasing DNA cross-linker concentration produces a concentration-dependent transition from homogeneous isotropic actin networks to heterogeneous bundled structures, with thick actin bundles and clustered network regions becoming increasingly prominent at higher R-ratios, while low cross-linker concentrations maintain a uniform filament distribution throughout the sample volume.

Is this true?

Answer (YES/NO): YES